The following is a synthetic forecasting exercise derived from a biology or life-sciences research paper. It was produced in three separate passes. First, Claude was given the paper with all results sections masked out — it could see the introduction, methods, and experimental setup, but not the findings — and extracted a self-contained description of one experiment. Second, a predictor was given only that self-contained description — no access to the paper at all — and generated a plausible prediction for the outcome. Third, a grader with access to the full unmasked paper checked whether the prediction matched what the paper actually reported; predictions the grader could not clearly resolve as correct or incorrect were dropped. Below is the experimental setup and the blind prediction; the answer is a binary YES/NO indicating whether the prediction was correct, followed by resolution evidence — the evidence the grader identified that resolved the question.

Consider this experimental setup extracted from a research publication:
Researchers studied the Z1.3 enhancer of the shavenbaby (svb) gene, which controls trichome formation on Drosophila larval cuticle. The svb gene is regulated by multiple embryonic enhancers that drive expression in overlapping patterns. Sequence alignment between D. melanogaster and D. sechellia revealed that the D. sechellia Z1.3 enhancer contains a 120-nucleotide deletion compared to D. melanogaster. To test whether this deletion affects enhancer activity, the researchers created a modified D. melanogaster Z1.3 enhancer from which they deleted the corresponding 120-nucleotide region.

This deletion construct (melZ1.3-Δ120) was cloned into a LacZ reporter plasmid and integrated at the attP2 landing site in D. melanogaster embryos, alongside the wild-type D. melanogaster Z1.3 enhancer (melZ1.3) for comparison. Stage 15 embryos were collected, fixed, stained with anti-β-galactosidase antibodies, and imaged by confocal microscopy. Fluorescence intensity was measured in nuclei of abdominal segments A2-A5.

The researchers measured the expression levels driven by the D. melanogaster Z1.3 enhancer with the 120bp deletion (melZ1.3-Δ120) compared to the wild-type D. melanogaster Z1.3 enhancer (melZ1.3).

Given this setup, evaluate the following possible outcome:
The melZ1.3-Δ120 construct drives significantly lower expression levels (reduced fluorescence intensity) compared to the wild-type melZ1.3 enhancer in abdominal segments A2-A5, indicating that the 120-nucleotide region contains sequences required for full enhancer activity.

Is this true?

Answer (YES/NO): YES